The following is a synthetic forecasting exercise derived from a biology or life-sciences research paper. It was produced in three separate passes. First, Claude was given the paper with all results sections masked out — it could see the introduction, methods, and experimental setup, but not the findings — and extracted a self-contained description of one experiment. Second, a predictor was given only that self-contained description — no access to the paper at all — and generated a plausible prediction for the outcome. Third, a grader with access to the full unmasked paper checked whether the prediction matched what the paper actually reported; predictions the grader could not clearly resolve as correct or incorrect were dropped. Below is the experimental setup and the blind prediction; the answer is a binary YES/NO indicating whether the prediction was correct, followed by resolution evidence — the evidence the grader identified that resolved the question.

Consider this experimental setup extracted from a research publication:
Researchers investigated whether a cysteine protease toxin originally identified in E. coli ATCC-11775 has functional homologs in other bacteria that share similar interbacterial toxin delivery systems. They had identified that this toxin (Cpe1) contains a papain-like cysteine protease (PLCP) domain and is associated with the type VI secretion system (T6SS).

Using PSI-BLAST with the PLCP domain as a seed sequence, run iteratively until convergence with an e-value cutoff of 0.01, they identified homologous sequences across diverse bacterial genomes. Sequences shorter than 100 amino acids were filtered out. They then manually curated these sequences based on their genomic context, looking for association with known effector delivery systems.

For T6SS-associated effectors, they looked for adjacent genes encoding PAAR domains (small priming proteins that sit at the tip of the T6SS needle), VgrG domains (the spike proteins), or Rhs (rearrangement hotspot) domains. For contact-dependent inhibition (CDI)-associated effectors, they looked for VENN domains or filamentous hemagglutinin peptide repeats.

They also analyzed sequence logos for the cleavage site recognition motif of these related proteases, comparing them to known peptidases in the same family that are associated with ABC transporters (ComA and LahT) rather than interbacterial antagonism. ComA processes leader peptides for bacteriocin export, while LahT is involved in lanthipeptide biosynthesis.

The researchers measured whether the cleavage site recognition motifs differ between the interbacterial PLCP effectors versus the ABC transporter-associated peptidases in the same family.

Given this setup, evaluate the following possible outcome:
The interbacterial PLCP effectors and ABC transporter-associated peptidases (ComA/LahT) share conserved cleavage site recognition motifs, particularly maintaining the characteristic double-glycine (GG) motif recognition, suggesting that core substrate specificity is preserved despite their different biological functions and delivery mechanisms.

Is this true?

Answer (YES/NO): YES